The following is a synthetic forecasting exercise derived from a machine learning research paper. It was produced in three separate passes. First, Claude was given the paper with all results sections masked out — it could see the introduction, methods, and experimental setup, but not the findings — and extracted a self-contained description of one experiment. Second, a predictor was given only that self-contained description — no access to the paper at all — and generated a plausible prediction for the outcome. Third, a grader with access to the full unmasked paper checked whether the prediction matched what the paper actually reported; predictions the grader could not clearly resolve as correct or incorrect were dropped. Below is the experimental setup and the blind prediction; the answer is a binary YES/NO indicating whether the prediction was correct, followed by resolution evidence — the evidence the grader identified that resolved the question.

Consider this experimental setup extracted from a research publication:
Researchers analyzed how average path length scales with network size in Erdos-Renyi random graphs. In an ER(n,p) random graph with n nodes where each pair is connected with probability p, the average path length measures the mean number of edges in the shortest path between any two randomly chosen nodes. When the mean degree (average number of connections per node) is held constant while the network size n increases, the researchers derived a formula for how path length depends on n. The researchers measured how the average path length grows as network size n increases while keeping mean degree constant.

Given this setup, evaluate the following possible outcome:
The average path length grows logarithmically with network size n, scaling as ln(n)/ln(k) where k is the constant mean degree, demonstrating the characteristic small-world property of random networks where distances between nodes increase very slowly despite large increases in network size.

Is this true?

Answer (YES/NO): YES